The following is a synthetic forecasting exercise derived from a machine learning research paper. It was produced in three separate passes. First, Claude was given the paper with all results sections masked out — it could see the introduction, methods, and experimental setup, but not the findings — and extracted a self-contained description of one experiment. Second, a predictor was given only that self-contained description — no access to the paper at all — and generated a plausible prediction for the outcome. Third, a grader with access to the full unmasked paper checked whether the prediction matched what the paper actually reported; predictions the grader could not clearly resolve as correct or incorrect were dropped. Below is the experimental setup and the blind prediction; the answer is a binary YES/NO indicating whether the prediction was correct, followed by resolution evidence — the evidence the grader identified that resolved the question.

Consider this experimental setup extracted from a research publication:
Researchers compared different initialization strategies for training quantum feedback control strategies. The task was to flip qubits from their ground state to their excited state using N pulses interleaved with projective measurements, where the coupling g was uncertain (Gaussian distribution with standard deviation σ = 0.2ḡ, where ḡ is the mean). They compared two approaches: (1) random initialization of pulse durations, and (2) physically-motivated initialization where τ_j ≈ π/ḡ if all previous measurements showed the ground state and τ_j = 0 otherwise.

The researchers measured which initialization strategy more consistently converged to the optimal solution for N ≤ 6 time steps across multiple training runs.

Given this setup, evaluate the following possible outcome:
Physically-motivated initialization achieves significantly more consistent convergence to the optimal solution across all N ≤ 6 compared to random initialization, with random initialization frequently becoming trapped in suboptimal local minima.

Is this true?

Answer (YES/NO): YES